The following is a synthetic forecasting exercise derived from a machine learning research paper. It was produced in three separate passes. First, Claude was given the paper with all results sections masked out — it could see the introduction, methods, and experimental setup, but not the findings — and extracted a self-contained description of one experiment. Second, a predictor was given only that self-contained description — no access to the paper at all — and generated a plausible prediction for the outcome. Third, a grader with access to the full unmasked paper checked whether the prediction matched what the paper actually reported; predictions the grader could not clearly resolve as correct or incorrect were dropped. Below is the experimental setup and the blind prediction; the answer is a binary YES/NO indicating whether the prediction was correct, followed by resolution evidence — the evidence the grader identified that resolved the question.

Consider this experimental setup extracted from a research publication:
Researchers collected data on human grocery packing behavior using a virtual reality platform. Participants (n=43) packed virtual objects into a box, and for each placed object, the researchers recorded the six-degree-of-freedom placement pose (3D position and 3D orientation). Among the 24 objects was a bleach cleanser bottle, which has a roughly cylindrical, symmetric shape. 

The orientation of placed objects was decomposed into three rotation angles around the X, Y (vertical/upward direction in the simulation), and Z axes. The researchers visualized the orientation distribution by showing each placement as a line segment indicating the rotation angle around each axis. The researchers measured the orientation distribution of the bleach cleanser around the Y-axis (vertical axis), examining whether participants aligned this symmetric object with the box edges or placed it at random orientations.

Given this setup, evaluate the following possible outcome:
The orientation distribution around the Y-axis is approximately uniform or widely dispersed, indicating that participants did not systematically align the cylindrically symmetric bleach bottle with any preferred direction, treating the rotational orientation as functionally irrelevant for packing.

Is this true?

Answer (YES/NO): NO